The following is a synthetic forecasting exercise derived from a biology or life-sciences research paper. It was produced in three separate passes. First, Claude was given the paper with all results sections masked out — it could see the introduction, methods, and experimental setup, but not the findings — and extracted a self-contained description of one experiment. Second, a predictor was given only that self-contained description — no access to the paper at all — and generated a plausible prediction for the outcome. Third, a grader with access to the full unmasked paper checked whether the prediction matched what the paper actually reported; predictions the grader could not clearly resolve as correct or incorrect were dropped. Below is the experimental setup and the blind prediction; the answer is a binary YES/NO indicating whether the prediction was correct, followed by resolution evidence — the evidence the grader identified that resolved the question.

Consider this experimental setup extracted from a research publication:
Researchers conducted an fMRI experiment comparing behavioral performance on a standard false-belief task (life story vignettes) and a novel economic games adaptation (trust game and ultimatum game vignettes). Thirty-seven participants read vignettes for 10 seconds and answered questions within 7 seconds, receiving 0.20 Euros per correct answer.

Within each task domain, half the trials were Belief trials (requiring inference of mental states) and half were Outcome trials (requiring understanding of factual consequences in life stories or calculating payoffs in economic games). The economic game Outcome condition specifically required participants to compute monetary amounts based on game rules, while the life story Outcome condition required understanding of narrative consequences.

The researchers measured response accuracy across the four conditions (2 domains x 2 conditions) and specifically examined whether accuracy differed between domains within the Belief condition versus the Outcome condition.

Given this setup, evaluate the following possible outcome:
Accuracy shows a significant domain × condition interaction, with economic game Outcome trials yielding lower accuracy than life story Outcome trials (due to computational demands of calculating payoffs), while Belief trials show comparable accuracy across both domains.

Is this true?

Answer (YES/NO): YES